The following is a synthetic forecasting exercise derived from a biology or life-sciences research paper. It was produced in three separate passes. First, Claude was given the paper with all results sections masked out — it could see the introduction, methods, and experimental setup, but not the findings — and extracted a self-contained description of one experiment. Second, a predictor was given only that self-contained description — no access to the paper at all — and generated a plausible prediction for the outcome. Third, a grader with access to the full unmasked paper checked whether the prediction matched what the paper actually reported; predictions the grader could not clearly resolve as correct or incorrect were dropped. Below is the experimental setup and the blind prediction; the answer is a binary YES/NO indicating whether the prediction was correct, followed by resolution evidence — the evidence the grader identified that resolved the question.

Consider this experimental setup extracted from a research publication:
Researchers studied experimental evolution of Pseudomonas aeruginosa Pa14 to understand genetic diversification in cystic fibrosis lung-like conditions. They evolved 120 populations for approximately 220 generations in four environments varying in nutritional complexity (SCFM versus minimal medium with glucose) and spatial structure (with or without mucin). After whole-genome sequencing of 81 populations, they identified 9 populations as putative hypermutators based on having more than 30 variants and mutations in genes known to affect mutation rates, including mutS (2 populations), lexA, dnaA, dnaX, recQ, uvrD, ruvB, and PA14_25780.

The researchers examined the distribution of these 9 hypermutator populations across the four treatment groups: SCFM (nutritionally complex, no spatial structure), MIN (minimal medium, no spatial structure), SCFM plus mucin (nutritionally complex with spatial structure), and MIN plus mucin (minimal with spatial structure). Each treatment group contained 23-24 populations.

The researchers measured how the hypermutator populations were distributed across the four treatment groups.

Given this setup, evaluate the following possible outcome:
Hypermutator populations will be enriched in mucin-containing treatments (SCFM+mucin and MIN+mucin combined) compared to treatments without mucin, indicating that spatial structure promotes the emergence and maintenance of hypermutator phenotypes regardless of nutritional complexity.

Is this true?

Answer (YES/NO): NO